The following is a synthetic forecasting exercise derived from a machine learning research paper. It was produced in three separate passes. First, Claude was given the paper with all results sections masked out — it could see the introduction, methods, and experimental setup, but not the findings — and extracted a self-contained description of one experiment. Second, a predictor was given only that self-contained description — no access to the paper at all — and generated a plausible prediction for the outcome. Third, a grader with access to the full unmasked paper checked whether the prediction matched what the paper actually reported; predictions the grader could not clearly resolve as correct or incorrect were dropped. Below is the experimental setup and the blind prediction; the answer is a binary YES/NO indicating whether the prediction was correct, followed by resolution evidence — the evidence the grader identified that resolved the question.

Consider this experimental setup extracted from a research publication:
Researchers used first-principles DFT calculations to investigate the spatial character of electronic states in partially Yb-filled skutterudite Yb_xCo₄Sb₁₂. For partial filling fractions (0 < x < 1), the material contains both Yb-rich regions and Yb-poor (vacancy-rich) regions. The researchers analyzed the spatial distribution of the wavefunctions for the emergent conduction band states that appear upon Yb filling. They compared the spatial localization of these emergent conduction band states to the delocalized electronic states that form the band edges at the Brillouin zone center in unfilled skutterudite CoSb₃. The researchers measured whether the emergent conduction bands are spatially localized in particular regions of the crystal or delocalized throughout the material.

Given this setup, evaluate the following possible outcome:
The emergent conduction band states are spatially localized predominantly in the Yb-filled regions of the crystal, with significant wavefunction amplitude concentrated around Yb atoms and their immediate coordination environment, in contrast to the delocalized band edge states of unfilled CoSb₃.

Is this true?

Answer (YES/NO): NO